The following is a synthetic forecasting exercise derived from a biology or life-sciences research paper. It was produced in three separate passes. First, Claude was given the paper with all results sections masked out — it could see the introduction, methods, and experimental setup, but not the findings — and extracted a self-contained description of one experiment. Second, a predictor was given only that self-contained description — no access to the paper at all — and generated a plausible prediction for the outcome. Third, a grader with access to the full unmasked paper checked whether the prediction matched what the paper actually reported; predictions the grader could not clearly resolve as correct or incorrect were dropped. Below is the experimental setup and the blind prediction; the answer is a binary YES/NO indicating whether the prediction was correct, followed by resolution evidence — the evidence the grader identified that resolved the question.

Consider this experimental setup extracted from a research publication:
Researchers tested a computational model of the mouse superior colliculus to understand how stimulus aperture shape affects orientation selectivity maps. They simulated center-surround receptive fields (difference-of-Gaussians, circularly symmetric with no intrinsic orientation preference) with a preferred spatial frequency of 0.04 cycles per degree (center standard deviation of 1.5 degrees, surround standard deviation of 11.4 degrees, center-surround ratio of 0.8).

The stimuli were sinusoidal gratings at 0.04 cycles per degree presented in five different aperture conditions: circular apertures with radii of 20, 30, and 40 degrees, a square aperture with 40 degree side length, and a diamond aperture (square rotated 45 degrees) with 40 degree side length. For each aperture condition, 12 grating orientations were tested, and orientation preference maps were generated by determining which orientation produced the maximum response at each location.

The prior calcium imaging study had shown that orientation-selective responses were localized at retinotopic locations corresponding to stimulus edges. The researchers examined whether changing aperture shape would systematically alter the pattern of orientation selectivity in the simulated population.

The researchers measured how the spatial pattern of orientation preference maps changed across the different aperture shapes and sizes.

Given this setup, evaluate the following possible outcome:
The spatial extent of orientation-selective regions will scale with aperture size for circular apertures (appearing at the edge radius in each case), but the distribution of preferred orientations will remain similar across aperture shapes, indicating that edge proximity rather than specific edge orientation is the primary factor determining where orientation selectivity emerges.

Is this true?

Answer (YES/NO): NO